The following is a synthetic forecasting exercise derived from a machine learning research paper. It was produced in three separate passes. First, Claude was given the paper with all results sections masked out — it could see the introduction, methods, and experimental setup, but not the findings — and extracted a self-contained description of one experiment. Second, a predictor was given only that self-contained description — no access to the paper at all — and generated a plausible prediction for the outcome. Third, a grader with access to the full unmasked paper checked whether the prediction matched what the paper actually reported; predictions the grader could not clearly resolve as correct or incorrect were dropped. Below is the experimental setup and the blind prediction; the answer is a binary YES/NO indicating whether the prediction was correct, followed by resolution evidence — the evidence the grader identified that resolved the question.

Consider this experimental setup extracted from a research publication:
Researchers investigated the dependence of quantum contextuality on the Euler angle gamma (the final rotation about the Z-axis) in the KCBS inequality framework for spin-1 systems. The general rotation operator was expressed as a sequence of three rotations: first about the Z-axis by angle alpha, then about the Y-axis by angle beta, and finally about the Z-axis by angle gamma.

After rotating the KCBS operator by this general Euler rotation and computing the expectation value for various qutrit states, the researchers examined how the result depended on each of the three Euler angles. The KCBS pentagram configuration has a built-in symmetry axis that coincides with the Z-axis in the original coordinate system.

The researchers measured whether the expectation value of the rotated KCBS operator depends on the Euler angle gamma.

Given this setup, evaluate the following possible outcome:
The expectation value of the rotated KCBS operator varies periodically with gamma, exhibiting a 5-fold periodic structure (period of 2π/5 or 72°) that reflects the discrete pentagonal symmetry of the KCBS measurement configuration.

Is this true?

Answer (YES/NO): NO